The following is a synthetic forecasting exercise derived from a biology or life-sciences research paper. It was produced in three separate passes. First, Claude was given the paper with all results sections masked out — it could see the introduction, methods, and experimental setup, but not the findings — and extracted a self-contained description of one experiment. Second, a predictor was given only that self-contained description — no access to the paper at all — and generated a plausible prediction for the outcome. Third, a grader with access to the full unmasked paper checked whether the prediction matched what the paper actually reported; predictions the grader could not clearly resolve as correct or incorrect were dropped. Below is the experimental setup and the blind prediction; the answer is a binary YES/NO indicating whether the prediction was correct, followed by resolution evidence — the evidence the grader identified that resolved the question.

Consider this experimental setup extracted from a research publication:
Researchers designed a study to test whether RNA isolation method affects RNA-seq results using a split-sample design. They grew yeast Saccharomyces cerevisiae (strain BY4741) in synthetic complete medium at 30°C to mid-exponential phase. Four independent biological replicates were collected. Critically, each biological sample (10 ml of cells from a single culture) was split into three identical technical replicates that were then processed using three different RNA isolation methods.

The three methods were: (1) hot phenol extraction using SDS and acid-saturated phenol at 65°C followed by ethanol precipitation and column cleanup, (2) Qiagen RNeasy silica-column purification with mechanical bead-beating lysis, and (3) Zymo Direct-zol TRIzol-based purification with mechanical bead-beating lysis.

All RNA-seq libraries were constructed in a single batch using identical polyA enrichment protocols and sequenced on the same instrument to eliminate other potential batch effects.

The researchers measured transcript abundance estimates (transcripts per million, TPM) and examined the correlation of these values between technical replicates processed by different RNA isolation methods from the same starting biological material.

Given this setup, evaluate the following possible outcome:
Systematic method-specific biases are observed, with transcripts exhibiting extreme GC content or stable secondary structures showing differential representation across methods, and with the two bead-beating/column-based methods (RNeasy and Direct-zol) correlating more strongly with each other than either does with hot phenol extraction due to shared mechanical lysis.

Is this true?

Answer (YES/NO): NO